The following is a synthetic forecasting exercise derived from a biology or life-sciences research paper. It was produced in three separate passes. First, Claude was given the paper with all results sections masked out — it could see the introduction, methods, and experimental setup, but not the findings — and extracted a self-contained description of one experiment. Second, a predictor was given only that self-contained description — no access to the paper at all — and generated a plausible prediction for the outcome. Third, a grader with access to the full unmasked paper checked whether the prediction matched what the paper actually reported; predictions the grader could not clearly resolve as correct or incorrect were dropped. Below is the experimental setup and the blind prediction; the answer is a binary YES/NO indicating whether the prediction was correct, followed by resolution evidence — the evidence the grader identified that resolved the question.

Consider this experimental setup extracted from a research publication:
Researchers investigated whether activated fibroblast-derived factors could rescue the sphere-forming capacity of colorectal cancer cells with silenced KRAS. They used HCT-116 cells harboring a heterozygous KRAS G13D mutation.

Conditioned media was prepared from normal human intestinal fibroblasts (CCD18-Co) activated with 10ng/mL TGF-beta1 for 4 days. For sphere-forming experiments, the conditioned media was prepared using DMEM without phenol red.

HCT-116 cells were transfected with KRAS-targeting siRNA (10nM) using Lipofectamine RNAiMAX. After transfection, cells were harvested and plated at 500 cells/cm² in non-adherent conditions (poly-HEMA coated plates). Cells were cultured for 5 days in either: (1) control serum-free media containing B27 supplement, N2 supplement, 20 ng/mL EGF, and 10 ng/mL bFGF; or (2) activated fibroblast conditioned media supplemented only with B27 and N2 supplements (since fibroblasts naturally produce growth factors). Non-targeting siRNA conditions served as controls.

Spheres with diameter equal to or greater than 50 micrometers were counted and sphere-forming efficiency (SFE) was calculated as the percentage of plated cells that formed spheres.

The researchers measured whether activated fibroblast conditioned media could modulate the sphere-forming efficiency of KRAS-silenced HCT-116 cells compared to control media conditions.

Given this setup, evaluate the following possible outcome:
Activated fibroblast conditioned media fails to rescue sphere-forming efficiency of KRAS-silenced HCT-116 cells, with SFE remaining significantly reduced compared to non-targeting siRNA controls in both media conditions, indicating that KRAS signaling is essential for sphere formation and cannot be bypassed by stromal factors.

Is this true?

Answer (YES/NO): NO